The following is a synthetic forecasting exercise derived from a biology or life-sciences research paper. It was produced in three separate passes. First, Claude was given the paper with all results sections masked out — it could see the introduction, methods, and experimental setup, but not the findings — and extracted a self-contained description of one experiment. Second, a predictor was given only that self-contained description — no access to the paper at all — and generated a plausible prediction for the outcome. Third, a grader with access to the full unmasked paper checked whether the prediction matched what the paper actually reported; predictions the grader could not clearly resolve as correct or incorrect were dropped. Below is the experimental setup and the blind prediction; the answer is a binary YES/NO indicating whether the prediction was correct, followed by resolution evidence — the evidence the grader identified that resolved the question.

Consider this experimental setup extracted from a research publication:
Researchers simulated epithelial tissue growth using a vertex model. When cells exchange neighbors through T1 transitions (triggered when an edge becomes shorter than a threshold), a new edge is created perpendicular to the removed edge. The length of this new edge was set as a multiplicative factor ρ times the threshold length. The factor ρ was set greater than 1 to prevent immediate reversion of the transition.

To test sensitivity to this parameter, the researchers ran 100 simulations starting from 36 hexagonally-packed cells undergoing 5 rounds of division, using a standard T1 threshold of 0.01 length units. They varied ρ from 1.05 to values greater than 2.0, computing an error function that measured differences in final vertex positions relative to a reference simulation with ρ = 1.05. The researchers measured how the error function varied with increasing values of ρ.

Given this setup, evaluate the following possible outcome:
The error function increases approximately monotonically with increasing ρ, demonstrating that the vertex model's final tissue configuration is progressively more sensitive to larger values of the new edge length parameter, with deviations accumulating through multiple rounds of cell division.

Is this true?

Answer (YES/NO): NO